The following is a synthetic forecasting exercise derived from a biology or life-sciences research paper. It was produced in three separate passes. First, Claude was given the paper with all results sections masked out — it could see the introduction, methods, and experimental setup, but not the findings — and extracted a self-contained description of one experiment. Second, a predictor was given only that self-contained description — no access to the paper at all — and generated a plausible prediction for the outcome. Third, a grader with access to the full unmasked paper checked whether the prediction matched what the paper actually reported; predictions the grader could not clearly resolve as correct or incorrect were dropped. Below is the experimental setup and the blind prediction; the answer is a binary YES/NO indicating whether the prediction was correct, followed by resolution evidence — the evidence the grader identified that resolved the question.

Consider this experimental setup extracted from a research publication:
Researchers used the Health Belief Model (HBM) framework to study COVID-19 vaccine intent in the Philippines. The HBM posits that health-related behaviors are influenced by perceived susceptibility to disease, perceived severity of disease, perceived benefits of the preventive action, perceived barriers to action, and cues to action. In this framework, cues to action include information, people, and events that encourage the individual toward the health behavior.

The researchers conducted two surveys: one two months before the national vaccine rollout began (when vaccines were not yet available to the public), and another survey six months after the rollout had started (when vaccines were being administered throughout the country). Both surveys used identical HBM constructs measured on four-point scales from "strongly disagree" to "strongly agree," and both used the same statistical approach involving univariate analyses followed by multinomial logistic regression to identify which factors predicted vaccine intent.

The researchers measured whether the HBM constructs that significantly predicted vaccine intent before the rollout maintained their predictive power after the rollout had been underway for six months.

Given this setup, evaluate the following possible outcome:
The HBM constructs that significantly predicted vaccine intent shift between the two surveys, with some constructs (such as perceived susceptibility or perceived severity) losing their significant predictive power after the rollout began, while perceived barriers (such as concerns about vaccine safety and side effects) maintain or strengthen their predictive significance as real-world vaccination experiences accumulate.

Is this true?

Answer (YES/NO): YES